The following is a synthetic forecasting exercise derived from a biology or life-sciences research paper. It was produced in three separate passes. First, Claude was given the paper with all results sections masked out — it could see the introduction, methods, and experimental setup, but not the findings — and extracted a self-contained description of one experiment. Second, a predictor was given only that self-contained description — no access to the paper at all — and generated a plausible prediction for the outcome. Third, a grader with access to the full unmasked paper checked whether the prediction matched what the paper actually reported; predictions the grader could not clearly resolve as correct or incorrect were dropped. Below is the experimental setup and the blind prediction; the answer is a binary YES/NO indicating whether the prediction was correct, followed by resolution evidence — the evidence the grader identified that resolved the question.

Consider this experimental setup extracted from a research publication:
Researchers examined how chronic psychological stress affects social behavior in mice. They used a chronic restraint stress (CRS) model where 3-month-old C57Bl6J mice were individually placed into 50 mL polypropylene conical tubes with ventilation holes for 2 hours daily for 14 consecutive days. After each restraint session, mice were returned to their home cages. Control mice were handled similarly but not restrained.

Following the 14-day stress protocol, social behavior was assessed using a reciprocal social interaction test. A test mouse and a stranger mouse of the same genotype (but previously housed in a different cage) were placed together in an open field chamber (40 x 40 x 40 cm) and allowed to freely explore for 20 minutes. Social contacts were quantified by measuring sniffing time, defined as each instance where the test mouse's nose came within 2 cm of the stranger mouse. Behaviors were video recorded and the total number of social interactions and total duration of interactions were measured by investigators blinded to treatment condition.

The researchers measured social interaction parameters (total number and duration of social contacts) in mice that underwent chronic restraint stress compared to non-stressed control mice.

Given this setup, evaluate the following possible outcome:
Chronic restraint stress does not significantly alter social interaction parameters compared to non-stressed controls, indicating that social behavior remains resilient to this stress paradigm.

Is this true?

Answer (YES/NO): NO